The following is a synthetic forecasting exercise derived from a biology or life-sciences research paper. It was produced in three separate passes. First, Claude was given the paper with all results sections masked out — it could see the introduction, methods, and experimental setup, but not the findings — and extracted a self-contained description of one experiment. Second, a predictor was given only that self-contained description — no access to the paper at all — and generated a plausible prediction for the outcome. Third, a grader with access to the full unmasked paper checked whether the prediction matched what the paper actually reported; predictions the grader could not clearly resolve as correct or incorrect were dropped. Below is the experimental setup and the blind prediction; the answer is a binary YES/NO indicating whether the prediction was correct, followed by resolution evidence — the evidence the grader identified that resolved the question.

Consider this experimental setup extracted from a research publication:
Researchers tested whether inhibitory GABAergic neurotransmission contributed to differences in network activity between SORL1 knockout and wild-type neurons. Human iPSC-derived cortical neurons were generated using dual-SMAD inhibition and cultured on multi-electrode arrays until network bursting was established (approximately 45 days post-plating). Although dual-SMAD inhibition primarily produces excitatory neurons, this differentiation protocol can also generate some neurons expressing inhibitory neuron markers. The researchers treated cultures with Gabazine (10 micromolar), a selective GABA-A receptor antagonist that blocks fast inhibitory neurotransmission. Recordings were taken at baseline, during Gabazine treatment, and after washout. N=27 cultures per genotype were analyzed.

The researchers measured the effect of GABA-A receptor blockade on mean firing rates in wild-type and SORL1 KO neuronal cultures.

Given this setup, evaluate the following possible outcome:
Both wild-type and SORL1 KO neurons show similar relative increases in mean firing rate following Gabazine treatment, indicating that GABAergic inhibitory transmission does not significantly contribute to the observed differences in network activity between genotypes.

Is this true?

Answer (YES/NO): YES